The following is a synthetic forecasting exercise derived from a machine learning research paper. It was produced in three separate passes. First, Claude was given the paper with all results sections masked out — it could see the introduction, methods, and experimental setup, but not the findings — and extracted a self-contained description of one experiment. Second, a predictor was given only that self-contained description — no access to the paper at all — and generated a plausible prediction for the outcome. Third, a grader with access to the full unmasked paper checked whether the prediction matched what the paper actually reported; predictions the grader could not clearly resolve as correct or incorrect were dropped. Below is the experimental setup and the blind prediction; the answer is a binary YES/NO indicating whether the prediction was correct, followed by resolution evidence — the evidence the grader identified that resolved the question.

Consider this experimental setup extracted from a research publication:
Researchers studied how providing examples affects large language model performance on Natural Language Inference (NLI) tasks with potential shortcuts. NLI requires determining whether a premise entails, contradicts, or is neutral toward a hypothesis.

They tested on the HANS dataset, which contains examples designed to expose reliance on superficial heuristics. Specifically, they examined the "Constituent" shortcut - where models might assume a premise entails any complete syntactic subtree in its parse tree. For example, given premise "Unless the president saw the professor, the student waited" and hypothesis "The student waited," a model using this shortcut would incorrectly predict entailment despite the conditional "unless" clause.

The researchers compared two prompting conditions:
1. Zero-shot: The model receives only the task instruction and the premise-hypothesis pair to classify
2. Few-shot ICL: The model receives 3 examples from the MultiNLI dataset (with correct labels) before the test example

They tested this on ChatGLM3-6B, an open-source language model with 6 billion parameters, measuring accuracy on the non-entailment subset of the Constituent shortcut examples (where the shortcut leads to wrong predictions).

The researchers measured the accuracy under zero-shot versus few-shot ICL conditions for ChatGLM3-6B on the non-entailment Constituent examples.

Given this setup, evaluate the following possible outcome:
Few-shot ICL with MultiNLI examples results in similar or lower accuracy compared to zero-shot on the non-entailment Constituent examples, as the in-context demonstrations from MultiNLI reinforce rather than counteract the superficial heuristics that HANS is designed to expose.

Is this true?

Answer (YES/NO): YES